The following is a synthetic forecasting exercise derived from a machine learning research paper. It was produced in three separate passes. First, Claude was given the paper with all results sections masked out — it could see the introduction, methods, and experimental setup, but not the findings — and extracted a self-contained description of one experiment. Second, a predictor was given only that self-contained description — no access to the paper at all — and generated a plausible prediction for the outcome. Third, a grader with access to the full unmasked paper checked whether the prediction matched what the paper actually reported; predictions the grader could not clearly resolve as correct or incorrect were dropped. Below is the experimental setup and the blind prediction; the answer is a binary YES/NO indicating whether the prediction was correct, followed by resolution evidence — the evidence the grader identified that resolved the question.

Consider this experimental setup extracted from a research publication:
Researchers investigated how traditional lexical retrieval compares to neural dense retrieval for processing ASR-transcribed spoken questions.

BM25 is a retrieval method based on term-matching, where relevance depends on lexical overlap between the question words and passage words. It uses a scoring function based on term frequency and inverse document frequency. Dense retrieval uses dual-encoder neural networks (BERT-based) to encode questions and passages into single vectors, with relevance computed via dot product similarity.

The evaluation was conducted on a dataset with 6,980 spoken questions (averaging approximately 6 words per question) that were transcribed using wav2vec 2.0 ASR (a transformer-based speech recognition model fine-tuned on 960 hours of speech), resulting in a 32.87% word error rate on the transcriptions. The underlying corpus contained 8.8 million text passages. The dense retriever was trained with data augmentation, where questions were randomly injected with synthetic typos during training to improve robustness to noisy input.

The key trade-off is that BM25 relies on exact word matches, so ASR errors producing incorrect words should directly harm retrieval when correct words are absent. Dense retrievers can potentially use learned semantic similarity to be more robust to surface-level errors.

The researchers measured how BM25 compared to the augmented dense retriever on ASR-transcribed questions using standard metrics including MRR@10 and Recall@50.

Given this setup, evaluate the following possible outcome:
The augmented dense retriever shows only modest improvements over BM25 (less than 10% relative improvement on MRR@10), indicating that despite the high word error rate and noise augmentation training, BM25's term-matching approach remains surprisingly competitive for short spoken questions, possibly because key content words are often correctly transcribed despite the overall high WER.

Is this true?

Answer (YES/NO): NO